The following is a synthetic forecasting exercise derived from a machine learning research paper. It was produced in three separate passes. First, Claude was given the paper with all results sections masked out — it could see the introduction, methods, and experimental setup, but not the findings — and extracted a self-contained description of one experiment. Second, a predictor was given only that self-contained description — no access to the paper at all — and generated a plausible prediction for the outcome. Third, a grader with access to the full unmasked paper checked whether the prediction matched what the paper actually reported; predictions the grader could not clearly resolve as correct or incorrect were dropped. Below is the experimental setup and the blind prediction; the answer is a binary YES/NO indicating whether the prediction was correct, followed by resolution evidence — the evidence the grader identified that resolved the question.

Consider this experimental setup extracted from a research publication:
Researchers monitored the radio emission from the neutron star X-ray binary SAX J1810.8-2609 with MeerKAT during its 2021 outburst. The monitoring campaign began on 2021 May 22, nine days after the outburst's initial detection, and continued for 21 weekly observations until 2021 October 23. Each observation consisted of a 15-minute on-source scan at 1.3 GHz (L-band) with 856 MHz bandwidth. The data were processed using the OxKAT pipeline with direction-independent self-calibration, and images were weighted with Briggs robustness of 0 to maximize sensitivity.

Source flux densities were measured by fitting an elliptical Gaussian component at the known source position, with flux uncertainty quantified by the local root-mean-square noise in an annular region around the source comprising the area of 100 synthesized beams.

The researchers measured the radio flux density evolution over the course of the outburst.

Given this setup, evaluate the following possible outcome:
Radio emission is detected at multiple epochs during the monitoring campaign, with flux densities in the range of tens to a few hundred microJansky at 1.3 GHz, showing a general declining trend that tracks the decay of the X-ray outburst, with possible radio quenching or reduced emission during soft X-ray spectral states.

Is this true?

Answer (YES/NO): YES